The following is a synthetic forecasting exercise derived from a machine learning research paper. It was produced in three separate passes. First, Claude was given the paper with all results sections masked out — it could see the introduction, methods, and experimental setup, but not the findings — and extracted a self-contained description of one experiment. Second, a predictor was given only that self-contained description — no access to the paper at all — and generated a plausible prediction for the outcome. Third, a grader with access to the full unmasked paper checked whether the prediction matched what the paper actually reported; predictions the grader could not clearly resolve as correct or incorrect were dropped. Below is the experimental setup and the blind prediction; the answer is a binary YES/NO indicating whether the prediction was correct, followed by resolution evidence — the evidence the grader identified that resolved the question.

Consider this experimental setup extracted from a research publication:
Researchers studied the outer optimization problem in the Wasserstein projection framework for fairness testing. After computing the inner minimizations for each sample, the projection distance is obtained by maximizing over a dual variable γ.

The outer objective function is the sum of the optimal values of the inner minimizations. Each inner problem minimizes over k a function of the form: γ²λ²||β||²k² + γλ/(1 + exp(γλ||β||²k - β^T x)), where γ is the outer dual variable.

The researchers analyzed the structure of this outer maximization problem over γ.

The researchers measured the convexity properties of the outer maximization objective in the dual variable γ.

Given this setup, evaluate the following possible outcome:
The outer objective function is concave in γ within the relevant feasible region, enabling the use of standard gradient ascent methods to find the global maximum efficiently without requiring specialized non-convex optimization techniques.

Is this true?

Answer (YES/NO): NO